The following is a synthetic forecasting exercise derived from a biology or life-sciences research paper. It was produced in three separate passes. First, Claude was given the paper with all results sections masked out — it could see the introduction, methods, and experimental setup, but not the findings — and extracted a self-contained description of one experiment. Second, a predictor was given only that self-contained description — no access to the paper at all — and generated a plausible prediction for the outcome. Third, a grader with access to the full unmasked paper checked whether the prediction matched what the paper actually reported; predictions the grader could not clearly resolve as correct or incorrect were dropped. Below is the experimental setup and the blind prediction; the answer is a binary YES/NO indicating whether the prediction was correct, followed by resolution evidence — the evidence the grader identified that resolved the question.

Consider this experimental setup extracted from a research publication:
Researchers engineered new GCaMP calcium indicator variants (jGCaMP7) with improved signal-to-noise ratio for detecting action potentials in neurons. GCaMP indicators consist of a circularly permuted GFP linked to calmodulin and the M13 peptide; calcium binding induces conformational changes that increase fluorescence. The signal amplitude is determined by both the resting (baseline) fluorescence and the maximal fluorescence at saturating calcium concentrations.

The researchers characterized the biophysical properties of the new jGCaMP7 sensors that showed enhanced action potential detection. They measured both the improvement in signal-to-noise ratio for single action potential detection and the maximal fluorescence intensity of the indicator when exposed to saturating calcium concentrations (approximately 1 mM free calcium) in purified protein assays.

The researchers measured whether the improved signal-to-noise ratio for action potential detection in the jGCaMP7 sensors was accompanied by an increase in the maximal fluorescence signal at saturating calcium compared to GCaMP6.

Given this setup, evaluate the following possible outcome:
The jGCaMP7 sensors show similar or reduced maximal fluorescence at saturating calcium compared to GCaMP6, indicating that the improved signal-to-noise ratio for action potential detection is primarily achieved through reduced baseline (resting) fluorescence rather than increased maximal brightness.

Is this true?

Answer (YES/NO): NO